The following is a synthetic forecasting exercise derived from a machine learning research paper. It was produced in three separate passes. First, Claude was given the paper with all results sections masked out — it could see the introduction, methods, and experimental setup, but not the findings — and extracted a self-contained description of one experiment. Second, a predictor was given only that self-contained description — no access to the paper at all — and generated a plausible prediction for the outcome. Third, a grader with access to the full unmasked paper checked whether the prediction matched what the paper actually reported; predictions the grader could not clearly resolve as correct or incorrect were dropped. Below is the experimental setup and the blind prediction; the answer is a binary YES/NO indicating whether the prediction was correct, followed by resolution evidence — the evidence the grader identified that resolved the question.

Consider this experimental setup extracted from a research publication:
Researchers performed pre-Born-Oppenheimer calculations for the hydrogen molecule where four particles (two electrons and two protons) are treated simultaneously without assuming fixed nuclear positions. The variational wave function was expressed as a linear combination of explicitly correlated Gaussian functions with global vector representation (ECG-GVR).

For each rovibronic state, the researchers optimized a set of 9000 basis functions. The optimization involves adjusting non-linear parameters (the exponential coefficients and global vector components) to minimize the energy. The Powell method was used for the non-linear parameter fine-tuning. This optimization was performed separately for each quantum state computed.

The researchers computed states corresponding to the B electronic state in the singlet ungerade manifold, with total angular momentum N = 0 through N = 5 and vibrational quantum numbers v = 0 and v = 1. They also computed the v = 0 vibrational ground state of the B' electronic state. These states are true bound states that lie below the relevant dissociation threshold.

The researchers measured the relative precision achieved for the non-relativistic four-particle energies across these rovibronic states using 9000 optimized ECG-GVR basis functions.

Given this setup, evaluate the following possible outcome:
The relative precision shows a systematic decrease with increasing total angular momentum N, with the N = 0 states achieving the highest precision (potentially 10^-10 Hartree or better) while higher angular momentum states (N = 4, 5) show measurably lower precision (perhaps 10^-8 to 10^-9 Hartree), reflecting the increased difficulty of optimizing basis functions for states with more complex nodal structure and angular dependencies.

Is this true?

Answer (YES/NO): NO